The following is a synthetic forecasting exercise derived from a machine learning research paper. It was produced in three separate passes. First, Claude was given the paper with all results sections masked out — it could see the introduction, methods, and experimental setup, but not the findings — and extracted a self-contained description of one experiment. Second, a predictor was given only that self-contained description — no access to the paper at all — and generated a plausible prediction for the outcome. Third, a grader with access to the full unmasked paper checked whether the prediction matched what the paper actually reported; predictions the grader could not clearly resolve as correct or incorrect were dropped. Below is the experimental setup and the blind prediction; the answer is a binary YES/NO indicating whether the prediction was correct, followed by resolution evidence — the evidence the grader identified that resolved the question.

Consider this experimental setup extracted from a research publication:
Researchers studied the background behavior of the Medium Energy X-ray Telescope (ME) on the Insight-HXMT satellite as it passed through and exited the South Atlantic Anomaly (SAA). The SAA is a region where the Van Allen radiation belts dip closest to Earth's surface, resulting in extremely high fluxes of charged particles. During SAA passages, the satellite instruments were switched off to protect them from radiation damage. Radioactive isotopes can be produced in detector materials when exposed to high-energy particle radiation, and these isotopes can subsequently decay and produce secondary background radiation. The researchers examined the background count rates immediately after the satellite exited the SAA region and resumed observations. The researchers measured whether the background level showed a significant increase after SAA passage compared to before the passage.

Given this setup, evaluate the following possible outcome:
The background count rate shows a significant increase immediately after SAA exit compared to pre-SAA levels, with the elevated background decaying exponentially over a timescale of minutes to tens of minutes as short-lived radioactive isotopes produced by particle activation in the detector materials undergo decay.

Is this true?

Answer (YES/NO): NO